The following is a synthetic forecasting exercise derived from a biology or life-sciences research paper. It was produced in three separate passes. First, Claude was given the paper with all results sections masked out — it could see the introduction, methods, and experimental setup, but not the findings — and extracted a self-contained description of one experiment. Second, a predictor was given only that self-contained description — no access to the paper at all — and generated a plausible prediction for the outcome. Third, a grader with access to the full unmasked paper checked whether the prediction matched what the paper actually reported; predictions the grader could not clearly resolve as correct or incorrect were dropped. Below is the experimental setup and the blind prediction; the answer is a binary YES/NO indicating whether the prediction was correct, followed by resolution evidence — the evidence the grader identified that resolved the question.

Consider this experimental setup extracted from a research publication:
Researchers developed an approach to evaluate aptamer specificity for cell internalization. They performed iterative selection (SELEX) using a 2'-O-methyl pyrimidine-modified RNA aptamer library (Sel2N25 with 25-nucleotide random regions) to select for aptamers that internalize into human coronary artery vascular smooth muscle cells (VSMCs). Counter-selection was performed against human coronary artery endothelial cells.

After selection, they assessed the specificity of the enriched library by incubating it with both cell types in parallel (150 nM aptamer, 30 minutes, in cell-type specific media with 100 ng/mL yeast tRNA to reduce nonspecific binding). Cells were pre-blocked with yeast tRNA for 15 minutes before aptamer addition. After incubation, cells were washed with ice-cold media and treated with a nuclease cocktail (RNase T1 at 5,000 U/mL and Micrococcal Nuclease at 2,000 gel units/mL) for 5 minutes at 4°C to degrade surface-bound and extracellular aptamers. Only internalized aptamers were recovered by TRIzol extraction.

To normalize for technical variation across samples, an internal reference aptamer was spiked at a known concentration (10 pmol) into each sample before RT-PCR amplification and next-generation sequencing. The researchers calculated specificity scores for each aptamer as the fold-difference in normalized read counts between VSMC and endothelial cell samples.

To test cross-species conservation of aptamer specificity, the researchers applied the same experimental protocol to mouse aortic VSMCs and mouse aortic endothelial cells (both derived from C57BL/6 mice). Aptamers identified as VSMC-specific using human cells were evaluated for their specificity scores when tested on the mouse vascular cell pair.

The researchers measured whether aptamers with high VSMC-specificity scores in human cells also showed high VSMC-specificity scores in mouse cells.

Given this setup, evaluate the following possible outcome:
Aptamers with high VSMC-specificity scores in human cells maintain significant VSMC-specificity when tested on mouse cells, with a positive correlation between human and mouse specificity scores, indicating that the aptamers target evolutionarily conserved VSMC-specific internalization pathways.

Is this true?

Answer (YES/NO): YES